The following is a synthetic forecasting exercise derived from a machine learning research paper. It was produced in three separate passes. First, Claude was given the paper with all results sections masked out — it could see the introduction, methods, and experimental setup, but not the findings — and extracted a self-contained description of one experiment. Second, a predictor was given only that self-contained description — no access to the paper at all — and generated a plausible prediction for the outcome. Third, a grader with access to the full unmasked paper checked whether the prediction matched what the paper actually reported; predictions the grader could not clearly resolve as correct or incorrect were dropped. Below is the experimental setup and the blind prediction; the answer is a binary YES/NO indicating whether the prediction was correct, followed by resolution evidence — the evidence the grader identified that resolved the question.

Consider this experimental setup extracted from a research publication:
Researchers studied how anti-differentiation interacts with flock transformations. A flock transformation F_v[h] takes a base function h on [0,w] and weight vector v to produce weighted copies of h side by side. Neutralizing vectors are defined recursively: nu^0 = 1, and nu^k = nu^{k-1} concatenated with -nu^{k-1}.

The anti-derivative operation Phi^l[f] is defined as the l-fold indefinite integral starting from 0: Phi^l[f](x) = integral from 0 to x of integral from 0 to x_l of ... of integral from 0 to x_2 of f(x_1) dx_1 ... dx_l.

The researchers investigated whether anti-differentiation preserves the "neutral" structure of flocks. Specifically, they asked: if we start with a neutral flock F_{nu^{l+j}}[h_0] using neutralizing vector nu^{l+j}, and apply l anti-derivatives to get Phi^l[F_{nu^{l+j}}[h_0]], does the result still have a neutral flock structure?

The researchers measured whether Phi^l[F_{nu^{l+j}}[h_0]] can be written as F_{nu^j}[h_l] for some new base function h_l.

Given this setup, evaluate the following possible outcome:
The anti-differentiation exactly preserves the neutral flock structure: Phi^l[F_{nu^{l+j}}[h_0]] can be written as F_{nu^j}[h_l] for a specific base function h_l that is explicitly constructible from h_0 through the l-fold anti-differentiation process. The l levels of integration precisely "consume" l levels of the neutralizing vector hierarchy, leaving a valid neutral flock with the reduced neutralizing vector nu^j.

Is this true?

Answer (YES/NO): YES